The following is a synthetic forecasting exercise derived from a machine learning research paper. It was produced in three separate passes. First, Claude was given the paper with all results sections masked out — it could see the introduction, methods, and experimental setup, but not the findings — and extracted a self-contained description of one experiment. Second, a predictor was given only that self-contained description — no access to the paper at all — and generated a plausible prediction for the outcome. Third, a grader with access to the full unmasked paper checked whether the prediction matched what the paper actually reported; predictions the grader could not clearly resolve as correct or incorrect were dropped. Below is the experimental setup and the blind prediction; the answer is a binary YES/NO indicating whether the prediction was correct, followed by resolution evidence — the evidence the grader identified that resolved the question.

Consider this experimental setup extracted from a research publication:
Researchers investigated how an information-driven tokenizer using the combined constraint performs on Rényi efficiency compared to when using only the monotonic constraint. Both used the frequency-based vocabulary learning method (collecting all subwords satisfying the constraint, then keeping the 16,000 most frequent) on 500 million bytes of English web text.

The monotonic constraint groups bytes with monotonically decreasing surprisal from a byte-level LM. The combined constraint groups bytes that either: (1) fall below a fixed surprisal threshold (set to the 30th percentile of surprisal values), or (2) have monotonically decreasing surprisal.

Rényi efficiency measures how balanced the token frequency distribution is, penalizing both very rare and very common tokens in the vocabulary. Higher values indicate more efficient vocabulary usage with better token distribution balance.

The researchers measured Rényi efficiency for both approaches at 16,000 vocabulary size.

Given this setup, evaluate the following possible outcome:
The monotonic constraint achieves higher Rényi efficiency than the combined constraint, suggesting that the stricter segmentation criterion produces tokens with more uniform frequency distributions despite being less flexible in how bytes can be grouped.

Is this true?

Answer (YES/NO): YES